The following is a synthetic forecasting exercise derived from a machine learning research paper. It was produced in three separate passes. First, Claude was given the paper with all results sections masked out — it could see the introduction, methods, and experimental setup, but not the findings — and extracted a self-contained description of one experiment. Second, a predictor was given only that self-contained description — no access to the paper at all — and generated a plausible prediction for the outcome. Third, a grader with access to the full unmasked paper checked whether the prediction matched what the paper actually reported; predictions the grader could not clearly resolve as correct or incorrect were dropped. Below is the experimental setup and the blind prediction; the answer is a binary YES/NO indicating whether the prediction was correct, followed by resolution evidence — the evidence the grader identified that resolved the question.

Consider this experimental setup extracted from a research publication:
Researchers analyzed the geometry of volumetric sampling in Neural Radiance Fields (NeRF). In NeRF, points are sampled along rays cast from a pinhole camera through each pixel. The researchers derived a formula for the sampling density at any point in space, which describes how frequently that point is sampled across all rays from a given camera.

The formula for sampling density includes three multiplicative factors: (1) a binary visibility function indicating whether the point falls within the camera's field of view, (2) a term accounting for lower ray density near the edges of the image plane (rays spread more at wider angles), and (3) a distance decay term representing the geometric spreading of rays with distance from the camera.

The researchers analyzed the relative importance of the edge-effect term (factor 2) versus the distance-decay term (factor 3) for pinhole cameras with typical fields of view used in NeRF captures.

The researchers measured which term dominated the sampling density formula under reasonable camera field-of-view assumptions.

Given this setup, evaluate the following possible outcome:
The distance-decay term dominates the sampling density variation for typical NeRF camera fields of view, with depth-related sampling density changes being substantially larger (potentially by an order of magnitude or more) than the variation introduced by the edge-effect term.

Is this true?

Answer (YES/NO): YES